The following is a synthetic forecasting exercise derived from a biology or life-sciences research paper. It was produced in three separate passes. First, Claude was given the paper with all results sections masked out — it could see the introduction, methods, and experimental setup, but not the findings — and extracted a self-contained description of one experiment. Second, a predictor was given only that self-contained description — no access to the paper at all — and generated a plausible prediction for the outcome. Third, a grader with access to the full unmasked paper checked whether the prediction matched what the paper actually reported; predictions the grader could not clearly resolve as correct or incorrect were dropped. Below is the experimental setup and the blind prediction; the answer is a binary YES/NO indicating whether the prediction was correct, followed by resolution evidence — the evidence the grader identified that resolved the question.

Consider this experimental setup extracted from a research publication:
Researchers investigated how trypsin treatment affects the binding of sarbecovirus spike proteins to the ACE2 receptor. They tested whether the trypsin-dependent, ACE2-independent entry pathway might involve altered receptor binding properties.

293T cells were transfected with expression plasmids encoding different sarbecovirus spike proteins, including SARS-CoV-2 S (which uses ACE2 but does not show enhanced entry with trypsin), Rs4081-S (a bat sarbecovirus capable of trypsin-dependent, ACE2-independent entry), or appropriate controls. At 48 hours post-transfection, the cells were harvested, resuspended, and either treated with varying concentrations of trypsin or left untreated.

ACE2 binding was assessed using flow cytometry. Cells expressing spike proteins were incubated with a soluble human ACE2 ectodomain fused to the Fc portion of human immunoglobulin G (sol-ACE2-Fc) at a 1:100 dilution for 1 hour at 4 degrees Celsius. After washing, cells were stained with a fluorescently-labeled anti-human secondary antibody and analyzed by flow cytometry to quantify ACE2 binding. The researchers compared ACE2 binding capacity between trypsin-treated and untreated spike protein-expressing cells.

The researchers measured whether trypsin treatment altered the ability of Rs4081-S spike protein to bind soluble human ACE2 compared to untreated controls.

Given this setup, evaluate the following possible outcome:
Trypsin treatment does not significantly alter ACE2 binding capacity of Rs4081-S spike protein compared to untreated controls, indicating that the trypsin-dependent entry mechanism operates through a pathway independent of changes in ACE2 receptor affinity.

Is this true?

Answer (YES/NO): YES